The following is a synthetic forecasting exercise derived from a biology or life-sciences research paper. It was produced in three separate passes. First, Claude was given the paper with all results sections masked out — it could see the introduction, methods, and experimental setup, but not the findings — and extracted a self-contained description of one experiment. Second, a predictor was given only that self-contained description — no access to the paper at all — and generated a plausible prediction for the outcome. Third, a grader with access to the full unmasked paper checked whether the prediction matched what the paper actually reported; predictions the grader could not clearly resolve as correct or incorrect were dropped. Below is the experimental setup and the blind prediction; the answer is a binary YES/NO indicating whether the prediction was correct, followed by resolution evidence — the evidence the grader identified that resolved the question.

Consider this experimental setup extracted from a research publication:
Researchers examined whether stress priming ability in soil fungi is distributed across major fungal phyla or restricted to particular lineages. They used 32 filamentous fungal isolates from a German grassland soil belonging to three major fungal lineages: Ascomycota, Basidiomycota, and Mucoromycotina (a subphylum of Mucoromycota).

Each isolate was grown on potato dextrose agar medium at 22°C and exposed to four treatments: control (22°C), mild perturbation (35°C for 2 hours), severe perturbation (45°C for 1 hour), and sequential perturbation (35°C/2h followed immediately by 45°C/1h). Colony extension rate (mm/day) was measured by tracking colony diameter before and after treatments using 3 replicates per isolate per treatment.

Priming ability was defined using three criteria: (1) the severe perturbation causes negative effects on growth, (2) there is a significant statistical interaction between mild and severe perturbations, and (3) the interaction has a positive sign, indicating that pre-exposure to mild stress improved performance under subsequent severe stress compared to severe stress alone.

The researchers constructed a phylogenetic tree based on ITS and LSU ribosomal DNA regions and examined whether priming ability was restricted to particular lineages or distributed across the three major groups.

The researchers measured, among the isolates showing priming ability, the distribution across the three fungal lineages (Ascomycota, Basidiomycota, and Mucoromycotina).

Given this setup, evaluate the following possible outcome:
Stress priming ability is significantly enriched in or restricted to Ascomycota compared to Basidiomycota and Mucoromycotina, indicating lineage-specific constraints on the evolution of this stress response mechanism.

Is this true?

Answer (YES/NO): NO